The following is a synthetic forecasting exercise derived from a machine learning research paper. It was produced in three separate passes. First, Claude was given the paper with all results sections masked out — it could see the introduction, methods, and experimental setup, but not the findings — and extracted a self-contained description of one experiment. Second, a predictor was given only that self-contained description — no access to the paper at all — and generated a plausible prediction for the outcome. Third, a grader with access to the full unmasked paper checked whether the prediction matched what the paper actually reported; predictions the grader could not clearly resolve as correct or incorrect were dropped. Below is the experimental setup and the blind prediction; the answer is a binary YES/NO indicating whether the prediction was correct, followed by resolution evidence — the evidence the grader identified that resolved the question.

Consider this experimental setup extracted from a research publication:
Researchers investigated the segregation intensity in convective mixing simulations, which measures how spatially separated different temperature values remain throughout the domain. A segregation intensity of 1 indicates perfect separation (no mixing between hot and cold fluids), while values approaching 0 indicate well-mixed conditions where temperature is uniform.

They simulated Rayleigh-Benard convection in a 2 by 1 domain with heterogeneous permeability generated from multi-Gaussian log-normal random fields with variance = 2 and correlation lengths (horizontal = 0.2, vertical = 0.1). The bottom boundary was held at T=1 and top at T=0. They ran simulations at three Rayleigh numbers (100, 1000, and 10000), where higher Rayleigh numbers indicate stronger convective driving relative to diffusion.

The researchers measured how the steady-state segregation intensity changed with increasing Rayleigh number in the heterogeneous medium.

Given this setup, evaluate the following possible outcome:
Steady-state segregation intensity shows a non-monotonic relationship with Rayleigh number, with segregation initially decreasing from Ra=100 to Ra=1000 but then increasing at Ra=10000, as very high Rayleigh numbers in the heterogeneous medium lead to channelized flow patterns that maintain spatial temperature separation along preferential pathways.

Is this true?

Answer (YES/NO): NO